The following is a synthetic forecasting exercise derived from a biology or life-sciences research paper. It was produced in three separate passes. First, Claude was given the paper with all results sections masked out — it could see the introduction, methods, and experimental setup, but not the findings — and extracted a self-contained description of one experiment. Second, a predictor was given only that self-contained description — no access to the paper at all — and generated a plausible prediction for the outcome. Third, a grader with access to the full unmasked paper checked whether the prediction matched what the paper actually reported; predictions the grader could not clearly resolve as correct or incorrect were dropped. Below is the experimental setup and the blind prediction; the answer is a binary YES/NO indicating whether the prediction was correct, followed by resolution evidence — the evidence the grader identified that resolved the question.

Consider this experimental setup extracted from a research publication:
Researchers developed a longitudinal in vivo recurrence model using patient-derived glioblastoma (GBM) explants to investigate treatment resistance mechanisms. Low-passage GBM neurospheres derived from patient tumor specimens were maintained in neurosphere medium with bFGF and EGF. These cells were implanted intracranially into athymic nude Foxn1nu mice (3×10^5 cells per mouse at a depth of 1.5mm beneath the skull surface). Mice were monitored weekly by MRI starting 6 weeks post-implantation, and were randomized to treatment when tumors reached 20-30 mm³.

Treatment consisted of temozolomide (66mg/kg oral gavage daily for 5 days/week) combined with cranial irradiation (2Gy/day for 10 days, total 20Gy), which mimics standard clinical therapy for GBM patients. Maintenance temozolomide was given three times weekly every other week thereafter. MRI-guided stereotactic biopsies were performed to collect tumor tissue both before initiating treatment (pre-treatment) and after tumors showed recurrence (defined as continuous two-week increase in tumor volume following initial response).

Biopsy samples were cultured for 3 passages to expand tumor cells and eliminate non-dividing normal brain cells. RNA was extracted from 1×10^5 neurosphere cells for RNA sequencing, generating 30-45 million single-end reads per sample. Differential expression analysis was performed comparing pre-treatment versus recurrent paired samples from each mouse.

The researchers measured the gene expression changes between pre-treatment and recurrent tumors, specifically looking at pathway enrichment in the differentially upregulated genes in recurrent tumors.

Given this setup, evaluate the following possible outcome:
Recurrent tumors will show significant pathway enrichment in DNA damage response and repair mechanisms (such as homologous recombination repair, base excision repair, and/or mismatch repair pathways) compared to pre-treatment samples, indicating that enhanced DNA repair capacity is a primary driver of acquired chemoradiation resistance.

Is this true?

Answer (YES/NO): NO